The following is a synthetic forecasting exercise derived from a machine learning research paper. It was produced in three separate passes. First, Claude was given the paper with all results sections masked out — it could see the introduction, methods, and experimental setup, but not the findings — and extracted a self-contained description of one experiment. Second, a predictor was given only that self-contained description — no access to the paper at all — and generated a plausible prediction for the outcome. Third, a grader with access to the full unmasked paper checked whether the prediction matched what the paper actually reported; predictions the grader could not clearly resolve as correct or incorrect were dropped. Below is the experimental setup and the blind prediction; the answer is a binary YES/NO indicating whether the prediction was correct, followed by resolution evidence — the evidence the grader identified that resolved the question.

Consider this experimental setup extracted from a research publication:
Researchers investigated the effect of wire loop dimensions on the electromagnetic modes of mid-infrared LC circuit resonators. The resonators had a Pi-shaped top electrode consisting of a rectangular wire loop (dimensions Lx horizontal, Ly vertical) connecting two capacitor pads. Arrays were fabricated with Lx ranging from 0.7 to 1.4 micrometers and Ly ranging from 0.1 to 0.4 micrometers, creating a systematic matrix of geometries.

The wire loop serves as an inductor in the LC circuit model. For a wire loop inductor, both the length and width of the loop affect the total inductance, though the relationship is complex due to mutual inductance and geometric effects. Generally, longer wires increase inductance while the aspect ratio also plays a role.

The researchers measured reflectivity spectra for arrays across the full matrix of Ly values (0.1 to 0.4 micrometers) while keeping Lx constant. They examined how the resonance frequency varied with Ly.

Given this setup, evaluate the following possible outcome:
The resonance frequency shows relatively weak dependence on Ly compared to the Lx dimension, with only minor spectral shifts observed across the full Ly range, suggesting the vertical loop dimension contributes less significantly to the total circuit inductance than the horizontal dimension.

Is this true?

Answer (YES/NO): NO